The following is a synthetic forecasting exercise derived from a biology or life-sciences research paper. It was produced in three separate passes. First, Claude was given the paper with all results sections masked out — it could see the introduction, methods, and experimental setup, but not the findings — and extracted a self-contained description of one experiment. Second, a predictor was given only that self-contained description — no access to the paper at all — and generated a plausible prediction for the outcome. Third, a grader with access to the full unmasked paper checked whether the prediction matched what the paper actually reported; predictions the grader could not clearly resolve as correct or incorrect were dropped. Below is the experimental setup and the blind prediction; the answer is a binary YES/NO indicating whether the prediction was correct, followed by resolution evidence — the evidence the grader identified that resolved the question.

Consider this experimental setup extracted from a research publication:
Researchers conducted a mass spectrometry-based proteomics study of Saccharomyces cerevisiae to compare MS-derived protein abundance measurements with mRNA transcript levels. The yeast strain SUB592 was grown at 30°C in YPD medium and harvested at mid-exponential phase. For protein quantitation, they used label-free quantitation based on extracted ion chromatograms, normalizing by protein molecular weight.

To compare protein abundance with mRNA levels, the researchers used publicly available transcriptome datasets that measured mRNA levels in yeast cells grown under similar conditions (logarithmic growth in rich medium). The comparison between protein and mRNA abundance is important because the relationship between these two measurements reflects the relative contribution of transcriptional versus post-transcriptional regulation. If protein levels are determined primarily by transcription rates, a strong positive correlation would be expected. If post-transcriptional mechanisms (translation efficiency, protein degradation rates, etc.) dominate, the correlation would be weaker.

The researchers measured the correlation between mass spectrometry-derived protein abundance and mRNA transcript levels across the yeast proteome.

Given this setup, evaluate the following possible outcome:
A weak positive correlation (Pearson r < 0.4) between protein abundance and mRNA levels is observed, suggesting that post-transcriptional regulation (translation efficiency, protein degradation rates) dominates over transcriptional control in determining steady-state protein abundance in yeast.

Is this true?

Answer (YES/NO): NO